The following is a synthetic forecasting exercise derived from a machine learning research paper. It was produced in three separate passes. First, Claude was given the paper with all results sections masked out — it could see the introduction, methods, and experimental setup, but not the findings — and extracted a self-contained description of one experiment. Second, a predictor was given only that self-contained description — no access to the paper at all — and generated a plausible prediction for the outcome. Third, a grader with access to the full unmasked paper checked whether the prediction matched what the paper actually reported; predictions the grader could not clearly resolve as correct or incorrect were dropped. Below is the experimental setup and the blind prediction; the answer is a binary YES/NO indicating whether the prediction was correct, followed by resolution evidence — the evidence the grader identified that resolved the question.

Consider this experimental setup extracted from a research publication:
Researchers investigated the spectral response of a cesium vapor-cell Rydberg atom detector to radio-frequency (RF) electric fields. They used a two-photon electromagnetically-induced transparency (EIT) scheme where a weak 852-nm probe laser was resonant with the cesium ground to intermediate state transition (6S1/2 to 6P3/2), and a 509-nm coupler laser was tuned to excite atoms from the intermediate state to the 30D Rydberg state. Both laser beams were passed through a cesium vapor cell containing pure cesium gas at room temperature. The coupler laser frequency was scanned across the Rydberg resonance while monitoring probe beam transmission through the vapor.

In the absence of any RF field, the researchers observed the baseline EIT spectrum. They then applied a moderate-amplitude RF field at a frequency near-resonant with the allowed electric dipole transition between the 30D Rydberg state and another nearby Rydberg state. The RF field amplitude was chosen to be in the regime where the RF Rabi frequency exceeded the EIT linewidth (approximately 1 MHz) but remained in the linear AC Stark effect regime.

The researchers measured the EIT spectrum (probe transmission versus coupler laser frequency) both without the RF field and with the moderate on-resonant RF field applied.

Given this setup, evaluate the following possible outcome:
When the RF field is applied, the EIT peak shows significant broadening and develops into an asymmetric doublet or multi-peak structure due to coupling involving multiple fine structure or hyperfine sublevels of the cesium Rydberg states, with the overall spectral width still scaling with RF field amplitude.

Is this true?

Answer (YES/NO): NO